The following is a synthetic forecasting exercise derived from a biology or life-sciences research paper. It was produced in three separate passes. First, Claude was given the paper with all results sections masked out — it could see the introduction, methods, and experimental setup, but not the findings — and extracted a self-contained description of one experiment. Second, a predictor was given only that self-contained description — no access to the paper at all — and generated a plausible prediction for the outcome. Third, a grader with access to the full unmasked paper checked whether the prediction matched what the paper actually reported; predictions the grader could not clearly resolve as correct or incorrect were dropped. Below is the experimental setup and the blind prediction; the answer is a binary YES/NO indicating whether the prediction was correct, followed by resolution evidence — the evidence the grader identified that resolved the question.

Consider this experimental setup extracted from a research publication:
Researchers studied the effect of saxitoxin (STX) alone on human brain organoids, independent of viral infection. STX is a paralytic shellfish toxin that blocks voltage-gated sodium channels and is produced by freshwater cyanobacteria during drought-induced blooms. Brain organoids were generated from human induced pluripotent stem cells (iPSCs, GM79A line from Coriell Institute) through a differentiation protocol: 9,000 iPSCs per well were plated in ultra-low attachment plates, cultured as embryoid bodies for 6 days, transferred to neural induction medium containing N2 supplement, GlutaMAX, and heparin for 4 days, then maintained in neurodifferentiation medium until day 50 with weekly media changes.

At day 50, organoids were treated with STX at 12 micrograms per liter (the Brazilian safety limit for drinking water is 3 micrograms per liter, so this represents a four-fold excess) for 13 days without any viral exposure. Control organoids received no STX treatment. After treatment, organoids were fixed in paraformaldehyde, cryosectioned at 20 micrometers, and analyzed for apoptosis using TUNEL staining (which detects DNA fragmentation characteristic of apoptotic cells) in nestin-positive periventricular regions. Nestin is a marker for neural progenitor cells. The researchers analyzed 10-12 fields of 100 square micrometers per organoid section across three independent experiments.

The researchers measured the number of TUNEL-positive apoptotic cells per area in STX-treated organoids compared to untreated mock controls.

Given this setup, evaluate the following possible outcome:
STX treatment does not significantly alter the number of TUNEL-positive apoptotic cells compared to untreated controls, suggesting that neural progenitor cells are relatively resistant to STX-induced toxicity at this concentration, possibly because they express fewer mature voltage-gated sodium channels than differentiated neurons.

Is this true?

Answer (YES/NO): YES